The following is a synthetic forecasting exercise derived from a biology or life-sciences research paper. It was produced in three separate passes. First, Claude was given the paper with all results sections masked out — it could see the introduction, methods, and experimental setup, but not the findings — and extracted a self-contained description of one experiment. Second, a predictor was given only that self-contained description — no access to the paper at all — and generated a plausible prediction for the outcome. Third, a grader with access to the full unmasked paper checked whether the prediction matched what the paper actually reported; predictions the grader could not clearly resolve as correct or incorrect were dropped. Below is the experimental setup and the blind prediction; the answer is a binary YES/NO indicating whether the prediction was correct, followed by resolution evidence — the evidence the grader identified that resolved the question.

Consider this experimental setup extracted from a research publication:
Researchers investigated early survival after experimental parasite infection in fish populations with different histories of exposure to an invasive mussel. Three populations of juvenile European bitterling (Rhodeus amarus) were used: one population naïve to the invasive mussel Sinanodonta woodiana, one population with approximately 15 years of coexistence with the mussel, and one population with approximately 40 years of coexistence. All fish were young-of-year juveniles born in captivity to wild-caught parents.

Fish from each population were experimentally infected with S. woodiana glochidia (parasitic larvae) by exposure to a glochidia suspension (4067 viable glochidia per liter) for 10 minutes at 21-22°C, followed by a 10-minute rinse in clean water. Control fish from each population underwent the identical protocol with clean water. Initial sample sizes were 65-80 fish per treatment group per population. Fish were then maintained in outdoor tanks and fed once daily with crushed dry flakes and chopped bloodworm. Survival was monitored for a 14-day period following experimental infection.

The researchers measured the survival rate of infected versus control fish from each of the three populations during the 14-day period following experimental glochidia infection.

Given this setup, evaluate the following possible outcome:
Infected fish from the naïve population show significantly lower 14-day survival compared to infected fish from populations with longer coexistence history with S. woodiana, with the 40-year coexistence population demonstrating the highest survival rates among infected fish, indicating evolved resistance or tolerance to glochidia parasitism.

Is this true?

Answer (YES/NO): YES